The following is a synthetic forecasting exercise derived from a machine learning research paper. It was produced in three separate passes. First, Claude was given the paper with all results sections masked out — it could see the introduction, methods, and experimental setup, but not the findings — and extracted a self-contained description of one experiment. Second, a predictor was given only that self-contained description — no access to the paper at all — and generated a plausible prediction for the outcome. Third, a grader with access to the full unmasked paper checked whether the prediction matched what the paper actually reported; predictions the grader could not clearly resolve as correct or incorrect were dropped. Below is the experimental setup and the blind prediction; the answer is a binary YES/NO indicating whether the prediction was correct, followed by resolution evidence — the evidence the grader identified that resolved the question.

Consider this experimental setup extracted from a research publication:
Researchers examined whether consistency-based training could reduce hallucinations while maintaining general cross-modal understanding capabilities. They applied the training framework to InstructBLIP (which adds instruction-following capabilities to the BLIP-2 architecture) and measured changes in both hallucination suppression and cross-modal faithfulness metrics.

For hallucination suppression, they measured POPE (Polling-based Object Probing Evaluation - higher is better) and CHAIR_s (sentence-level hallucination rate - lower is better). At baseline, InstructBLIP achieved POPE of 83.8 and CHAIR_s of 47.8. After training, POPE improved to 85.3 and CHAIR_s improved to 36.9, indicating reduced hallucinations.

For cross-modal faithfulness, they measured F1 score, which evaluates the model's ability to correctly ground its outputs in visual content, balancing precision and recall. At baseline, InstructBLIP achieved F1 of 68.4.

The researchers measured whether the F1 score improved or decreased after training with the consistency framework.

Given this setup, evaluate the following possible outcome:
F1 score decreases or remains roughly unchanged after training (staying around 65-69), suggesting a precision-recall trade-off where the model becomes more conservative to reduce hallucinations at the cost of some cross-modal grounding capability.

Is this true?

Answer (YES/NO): YES